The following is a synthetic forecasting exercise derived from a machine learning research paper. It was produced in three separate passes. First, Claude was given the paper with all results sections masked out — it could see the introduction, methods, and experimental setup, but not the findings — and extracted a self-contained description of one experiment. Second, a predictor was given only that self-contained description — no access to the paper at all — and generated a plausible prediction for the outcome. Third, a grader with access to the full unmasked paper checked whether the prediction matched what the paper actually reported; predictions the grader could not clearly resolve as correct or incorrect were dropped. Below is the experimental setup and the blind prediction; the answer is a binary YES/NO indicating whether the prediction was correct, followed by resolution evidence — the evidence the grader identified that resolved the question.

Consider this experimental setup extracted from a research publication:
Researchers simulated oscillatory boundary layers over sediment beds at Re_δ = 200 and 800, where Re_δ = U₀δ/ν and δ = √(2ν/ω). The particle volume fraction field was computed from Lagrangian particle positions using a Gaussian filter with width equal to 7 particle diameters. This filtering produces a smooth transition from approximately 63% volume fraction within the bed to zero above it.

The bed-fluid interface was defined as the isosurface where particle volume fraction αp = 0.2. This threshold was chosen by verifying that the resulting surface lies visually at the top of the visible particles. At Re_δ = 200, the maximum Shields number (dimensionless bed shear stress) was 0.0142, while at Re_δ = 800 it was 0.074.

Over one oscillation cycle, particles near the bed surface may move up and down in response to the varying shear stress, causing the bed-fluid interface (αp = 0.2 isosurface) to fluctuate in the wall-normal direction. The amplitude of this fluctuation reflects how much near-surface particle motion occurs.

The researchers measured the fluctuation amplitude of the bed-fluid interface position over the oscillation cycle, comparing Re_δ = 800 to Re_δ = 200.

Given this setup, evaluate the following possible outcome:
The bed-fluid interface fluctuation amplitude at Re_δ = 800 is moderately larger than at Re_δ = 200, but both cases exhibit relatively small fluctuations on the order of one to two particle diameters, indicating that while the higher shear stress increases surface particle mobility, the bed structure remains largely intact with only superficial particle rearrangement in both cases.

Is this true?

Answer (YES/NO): NO